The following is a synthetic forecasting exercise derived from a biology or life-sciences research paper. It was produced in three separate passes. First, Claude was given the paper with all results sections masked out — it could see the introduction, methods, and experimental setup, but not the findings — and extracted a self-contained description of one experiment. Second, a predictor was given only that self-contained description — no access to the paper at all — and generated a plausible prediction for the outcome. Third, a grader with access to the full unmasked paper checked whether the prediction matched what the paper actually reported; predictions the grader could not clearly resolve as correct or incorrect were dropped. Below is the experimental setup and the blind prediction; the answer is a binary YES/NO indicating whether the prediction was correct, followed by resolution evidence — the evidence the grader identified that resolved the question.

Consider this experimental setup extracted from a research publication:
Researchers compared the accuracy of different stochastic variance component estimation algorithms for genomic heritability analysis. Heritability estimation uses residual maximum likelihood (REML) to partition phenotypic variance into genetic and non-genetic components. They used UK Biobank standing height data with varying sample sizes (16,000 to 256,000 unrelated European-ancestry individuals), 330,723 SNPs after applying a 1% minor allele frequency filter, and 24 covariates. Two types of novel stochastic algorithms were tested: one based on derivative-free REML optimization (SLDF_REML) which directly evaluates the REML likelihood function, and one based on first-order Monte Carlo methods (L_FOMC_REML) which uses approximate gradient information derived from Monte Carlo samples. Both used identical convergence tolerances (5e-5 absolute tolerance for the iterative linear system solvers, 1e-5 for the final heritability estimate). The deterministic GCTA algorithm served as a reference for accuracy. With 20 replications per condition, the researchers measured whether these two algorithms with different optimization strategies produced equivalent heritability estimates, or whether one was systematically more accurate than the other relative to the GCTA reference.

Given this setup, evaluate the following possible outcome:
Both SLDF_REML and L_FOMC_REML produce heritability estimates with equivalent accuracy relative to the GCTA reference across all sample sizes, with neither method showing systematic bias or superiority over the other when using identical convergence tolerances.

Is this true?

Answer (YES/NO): YES